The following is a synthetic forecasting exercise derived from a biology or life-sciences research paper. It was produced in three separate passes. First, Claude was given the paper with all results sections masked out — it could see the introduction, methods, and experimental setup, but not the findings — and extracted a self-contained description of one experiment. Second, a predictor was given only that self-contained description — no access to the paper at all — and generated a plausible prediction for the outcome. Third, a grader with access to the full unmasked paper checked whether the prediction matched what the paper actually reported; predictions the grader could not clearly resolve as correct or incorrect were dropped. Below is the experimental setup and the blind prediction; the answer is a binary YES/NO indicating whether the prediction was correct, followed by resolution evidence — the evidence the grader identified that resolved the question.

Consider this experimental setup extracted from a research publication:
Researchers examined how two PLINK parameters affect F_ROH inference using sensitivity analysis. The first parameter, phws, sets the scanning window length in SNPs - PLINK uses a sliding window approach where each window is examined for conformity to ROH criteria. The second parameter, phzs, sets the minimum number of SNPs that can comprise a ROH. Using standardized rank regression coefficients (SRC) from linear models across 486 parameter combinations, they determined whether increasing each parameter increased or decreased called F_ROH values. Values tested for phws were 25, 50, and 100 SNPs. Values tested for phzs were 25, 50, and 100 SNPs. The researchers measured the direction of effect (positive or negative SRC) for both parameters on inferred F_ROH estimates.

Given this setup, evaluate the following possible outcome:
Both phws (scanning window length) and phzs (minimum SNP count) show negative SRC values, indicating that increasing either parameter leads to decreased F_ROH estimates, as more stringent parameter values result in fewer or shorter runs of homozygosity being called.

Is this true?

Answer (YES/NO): YES